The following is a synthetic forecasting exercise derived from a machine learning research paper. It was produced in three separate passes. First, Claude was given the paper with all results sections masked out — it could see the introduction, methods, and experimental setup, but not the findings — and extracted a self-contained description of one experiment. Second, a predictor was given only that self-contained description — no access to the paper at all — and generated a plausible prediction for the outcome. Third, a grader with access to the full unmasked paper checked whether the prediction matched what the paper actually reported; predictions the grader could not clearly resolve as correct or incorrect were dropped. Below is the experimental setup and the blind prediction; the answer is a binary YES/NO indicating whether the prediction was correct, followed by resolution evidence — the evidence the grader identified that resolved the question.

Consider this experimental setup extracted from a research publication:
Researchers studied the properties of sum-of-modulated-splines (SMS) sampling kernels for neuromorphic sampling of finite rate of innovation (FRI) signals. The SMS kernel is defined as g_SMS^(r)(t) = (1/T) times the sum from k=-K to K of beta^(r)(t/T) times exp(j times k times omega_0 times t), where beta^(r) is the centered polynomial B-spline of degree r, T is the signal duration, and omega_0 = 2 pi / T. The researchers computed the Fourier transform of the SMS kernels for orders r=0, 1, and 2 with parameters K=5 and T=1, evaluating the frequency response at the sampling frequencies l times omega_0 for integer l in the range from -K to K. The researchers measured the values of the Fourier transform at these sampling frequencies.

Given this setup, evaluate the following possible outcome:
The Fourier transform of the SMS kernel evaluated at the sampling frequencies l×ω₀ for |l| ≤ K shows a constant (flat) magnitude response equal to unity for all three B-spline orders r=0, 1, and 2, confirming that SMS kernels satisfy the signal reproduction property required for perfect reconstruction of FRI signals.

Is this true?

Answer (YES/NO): YES